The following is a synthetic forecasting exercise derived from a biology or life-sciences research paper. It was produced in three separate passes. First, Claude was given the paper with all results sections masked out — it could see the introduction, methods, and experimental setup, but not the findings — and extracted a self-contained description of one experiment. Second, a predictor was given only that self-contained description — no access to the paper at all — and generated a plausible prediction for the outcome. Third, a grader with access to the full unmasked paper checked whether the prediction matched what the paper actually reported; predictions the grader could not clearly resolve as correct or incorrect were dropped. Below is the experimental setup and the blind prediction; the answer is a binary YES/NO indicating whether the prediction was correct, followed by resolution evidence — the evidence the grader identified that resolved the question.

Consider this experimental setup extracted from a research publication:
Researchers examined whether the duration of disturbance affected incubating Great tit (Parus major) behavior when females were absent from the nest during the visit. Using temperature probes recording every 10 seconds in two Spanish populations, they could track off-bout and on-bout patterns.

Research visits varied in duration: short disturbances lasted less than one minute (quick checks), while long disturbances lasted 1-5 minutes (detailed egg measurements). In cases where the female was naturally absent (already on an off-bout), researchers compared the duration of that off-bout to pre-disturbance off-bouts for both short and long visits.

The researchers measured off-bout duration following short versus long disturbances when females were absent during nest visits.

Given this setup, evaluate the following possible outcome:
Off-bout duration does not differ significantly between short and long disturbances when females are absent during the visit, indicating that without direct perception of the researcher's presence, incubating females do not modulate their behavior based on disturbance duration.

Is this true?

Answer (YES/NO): YES